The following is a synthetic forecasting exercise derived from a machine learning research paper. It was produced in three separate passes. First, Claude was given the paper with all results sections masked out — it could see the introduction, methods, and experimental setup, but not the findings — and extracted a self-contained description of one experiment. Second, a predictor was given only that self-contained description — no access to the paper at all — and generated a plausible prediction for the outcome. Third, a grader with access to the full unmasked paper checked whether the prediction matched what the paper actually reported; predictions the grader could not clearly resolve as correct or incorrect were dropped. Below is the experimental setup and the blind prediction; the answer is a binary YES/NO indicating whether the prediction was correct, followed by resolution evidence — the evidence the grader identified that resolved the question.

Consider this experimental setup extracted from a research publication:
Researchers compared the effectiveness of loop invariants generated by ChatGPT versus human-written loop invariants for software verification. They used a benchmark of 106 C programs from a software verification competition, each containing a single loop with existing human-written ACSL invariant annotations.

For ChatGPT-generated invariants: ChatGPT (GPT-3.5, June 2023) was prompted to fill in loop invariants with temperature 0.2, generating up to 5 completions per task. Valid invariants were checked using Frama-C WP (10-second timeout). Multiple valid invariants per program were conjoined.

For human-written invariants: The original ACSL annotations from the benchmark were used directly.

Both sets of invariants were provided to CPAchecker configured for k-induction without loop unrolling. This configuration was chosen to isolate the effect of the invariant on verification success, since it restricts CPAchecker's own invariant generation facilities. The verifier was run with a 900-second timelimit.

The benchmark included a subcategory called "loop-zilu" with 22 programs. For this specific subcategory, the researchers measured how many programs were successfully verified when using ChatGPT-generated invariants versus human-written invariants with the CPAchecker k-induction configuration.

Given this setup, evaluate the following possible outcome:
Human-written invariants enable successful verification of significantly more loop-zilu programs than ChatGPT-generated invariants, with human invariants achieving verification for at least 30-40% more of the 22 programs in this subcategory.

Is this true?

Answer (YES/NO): NO